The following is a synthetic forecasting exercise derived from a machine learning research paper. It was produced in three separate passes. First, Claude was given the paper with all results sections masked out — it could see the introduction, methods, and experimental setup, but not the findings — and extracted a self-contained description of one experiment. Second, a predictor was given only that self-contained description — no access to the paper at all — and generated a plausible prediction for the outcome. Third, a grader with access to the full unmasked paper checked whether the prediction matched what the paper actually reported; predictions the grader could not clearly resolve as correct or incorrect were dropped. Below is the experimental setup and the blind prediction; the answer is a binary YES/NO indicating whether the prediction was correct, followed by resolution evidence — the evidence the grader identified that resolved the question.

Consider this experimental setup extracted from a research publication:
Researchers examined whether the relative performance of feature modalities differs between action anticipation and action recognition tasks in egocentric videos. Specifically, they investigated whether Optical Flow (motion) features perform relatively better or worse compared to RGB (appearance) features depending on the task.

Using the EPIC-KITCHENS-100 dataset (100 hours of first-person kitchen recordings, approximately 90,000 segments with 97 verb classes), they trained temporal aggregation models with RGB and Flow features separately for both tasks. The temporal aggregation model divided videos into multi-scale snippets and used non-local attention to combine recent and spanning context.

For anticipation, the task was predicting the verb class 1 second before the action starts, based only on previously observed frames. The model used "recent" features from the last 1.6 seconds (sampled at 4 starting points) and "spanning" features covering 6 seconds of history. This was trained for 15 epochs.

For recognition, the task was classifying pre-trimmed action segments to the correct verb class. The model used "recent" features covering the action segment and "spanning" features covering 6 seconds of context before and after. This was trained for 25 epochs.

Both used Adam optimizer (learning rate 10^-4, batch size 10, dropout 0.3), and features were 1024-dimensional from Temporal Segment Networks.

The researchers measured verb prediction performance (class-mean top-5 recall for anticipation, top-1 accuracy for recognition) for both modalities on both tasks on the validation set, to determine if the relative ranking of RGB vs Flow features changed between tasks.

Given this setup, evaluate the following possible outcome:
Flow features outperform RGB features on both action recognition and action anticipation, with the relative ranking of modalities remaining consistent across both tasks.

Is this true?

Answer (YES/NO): NO